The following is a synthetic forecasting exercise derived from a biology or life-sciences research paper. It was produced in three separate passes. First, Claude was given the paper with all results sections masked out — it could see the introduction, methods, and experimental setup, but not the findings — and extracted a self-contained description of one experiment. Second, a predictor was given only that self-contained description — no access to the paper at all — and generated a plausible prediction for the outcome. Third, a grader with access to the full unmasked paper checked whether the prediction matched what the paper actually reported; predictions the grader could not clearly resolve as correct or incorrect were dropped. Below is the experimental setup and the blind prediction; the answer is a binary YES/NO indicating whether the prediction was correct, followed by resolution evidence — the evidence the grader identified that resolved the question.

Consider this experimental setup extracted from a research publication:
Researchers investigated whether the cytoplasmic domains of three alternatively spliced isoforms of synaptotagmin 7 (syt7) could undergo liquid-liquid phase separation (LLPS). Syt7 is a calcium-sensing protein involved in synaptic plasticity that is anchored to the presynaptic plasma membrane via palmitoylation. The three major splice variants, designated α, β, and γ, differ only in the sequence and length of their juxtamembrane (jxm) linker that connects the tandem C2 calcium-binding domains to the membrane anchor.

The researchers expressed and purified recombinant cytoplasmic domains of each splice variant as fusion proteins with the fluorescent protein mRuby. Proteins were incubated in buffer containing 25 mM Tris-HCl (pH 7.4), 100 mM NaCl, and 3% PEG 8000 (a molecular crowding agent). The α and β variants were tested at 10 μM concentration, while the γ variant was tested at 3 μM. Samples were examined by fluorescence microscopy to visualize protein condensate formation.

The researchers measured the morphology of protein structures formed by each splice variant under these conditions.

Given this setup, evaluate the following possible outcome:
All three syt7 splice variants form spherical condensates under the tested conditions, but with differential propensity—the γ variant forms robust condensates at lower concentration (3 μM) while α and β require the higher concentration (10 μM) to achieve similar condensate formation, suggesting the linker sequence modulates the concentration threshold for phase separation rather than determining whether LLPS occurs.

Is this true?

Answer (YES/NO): NO